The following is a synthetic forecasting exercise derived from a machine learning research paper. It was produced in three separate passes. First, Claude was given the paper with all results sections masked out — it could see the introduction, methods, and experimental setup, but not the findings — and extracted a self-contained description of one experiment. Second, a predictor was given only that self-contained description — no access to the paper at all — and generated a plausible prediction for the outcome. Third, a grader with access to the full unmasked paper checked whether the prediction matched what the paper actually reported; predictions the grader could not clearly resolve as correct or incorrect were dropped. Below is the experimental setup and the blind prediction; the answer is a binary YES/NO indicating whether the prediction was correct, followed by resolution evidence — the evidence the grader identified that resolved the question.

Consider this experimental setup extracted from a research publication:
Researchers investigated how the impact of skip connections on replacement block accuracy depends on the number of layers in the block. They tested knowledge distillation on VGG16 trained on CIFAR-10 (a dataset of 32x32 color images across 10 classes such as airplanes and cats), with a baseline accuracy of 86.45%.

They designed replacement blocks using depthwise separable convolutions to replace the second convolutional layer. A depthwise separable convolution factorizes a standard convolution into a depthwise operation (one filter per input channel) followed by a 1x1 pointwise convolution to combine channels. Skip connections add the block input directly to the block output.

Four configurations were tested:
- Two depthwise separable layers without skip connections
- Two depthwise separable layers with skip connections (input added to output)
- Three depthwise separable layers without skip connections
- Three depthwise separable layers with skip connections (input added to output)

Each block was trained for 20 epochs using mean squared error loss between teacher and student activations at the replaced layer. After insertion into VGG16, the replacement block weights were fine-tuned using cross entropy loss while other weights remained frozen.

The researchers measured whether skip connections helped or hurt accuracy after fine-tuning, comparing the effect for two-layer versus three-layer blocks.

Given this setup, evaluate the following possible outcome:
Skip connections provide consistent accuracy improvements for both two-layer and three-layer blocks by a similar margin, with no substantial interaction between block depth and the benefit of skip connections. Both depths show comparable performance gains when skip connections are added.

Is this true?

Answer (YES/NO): NO